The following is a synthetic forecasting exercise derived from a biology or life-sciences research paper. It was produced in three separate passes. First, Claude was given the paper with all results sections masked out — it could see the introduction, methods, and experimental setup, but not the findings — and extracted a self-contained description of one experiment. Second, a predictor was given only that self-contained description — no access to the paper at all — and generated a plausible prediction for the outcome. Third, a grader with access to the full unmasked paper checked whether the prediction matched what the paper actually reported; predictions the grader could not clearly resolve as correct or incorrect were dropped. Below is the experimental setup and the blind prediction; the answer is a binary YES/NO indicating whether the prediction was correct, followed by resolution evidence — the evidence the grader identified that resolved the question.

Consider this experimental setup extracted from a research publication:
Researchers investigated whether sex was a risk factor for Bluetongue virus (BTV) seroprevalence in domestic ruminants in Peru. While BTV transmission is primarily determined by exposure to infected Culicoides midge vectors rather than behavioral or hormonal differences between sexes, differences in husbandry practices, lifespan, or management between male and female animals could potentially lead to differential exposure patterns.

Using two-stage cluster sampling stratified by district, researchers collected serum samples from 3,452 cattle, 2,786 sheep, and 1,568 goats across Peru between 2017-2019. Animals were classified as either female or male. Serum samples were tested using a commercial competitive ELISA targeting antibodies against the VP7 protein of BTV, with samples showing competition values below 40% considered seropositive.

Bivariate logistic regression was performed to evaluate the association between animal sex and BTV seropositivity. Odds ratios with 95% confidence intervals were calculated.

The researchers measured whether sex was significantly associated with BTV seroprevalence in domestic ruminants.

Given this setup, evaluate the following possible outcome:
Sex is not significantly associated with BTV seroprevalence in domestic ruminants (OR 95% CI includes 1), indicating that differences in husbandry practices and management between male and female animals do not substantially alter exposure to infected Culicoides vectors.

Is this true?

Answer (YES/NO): NO